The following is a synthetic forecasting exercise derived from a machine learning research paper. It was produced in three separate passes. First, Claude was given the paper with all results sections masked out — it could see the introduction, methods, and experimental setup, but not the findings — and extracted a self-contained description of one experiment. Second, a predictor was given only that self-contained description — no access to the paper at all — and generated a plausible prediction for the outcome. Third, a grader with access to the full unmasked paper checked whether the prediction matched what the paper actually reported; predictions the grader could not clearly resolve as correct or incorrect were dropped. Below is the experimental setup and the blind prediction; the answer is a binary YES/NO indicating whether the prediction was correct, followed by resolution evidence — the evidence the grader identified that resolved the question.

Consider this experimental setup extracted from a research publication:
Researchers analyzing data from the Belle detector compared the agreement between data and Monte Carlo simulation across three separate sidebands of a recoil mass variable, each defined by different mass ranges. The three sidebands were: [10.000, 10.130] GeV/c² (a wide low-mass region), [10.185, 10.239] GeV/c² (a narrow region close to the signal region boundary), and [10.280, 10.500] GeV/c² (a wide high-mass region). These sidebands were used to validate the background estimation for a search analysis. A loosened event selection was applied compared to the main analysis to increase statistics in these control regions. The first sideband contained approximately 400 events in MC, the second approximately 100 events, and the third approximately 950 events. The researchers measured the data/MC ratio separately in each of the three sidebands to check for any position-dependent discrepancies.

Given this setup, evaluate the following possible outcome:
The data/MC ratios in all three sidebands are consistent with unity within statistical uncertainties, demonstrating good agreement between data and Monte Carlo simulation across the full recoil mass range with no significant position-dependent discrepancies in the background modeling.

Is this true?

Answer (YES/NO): YES